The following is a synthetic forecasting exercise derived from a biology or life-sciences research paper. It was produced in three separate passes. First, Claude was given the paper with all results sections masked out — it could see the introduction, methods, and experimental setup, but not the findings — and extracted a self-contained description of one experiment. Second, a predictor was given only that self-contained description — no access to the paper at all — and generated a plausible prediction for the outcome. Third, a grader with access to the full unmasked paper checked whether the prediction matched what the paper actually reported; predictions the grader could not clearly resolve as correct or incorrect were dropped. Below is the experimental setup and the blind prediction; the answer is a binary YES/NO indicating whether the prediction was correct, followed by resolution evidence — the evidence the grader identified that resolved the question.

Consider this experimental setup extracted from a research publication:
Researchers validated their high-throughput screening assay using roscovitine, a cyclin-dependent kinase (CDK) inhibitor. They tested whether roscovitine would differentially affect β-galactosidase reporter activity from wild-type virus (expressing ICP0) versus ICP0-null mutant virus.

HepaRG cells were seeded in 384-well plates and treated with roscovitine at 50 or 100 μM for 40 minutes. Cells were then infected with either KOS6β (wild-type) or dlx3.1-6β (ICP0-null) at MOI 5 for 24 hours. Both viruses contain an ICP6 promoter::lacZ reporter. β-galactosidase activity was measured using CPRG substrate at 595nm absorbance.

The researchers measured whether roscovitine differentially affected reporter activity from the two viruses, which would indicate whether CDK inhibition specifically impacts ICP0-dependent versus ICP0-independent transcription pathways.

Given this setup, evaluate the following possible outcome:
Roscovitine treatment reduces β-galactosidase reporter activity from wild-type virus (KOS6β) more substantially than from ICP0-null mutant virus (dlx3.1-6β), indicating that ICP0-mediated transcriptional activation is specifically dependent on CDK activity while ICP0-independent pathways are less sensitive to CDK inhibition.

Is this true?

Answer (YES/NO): NO